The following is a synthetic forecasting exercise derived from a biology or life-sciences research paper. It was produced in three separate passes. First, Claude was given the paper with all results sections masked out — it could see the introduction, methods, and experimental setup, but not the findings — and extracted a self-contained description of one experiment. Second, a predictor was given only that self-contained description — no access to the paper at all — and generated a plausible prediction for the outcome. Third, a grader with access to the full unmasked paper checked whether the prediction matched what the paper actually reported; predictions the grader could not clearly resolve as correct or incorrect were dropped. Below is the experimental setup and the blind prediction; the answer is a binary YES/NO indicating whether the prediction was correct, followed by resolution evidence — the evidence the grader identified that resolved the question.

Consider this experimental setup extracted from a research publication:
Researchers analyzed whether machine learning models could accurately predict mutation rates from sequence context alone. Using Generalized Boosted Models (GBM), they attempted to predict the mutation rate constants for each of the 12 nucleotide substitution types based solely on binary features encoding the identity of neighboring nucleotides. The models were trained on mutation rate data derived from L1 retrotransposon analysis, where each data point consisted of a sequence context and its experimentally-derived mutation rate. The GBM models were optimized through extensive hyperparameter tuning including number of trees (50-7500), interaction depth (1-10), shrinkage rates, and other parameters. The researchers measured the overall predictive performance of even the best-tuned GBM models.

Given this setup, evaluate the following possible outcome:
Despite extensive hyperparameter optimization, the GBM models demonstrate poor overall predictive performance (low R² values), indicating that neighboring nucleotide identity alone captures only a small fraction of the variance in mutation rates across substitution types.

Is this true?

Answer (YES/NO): NO